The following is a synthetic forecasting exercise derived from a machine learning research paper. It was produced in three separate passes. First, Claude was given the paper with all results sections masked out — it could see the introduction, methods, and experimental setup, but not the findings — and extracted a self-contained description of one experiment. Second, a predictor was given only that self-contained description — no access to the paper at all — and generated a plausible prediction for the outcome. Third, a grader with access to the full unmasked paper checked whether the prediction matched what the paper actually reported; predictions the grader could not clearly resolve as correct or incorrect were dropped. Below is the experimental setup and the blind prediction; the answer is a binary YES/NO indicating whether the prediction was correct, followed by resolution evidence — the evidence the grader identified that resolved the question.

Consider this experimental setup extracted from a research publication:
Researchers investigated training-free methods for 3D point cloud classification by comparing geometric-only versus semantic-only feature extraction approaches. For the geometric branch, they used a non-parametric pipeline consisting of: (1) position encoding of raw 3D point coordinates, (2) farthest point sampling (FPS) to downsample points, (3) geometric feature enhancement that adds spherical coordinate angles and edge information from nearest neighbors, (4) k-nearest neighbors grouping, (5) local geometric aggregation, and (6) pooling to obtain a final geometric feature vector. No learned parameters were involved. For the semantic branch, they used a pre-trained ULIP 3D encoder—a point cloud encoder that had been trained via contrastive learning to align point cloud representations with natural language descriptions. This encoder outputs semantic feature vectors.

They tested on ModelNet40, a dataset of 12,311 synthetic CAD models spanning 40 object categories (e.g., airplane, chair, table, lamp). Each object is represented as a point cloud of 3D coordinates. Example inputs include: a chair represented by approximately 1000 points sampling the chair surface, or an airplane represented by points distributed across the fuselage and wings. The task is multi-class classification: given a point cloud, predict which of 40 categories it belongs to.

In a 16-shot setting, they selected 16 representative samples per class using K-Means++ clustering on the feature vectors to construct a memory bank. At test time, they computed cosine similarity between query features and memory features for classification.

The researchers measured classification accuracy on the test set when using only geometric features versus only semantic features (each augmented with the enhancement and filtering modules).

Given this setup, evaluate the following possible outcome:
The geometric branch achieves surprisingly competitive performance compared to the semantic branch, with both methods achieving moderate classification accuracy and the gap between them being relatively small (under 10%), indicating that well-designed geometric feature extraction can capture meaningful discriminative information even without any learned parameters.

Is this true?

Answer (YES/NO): NO